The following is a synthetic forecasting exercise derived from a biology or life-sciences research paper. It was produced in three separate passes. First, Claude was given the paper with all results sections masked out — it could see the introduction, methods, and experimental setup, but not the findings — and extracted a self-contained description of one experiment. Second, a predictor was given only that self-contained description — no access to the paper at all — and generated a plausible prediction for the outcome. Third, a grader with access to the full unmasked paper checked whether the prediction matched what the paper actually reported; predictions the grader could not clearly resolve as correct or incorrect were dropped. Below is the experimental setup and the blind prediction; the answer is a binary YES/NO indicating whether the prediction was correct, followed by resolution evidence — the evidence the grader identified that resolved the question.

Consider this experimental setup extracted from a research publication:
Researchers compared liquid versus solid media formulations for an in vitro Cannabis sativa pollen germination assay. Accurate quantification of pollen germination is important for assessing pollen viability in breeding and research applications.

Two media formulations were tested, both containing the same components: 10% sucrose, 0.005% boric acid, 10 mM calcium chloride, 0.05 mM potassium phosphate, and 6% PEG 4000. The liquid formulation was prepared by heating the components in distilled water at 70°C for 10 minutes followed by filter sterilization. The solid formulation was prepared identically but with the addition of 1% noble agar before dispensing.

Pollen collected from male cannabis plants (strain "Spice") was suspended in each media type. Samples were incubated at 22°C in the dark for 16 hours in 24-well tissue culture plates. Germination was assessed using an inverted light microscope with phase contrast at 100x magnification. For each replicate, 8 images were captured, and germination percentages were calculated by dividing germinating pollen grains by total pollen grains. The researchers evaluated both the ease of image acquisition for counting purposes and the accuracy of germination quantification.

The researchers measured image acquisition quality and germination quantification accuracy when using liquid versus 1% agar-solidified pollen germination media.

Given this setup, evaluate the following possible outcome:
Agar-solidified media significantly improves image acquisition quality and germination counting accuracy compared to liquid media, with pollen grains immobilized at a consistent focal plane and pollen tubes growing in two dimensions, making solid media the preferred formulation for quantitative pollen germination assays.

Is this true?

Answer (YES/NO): NO